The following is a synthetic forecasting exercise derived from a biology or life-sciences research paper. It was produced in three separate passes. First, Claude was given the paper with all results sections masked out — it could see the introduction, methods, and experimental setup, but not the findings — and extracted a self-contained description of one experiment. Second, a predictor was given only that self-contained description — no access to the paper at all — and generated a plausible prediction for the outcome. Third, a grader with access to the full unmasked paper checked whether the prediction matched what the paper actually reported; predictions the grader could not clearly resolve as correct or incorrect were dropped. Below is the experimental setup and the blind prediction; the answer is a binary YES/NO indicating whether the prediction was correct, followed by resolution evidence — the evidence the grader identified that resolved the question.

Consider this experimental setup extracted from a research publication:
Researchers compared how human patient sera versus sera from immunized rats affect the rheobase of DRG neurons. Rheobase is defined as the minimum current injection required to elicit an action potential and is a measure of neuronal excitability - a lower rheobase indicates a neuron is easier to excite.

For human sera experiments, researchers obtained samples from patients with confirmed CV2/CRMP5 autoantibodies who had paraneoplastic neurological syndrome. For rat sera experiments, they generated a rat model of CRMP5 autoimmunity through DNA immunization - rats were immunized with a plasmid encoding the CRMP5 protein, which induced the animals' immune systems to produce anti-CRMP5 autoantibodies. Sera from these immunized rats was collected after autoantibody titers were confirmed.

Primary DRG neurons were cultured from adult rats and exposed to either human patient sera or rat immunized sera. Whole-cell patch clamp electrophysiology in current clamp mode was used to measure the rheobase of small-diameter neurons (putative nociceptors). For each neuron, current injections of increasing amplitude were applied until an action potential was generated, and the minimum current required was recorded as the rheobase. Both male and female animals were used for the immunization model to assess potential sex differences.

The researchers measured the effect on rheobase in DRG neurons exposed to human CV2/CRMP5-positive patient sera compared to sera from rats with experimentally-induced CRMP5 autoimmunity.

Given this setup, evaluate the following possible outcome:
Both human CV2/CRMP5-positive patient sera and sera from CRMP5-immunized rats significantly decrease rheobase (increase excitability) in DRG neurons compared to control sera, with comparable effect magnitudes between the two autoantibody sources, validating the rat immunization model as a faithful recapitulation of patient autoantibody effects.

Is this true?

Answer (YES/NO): NO